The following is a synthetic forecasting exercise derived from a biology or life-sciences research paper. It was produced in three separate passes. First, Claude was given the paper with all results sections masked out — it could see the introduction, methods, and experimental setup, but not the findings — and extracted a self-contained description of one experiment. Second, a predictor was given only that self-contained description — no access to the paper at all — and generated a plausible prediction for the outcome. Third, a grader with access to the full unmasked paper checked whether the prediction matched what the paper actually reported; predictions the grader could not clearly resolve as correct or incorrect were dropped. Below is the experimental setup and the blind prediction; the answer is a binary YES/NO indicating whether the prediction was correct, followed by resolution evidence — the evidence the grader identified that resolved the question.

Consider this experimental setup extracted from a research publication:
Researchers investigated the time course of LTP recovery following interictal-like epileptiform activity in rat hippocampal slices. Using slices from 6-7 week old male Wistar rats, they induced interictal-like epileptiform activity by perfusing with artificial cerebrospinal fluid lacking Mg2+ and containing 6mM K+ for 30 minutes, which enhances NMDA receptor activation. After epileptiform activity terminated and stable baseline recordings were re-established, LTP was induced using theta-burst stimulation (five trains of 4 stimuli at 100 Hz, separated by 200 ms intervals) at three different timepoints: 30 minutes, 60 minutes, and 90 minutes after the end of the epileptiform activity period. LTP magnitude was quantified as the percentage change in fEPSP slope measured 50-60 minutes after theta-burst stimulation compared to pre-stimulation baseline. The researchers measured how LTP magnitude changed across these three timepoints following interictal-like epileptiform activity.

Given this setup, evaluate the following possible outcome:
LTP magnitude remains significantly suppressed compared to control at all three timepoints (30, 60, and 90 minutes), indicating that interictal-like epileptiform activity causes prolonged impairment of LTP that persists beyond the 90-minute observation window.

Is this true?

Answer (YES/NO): NO